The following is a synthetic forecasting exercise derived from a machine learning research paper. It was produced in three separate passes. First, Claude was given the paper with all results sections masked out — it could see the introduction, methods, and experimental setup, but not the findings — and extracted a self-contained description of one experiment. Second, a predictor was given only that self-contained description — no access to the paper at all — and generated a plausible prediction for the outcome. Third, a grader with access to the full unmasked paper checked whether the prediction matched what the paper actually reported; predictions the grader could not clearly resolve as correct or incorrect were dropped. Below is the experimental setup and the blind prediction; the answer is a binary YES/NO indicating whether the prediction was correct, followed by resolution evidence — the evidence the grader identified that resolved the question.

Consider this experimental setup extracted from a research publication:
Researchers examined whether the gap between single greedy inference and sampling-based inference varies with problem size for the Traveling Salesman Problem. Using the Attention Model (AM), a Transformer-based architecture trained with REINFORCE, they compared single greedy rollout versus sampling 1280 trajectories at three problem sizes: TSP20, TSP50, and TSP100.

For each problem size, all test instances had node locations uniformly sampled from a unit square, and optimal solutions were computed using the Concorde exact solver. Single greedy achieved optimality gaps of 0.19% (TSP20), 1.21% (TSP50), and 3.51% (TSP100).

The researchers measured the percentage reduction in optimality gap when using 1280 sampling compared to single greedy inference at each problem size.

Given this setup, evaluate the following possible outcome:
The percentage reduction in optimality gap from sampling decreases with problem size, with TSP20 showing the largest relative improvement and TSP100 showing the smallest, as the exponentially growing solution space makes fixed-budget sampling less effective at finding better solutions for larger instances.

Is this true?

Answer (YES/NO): NO